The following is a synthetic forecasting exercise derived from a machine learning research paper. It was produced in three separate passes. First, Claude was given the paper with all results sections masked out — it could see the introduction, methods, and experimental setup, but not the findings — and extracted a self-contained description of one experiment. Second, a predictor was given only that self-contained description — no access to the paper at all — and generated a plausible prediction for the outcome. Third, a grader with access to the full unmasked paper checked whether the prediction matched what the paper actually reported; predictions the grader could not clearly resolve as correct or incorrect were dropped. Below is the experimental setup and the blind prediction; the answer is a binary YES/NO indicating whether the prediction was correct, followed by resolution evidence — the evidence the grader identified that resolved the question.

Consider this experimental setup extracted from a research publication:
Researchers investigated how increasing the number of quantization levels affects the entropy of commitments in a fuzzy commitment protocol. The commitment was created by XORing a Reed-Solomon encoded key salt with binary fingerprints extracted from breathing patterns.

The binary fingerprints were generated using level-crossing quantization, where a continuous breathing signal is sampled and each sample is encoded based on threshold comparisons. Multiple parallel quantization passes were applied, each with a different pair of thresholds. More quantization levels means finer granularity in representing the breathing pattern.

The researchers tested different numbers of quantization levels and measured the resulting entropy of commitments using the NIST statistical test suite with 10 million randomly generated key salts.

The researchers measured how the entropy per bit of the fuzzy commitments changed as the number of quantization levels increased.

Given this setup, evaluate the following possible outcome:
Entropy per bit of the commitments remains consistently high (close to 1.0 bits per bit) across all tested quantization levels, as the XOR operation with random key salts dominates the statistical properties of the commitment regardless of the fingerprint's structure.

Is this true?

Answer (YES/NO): NO